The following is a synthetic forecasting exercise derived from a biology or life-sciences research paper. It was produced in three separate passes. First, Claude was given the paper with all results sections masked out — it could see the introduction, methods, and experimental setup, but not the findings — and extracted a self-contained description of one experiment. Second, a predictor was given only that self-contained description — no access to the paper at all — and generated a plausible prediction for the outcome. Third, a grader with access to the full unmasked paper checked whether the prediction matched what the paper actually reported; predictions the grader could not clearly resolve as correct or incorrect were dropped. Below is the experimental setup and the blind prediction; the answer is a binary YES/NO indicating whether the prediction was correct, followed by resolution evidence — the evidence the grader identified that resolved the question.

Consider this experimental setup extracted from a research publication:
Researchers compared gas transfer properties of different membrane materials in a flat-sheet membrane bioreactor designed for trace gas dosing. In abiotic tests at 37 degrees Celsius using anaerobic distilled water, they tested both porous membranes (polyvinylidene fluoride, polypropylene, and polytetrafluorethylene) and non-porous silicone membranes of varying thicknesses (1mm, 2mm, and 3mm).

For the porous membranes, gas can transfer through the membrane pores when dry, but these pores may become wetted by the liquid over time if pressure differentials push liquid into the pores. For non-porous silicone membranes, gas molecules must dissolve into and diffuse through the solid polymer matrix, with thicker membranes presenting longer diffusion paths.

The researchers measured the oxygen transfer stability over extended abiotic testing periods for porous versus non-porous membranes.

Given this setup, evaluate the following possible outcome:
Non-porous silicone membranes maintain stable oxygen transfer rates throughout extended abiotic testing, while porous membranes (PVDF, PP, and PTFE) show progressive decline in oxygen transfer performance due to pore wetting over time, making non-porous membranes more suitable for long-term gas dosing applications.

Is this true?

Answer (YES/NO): YES